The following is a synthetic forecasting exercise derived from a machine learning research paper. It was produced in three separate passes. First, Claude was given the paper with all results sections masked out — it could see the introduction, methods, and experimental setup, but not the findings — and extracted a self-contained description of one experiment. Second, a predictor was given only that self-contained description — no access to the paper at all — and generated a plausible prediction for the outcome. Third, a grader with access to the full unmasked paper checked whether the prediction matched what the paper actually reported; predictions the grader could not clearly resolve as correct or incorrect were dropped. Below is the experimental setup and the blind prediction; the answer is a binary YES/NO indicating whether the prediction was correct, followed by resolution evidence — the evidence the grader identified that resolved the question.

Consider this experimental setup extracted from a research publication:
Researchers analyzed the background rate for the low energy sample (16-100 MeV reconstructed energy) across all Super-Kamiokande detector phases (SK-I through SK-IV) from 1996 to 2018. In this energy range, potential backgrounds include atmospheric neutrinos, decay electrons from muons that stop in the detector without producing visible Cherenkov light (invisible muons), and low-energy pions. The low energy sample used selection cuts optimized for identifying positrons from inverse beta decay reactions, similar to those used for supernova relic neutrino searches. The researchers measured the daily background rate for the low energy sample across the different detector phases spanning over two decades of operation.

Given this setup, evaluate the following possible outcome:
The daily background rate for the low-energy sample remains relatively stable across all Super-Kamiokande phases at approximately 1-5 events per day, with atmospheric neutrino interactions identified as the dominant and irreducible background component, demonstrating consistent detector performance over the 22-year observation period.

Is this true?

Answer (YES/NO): NO